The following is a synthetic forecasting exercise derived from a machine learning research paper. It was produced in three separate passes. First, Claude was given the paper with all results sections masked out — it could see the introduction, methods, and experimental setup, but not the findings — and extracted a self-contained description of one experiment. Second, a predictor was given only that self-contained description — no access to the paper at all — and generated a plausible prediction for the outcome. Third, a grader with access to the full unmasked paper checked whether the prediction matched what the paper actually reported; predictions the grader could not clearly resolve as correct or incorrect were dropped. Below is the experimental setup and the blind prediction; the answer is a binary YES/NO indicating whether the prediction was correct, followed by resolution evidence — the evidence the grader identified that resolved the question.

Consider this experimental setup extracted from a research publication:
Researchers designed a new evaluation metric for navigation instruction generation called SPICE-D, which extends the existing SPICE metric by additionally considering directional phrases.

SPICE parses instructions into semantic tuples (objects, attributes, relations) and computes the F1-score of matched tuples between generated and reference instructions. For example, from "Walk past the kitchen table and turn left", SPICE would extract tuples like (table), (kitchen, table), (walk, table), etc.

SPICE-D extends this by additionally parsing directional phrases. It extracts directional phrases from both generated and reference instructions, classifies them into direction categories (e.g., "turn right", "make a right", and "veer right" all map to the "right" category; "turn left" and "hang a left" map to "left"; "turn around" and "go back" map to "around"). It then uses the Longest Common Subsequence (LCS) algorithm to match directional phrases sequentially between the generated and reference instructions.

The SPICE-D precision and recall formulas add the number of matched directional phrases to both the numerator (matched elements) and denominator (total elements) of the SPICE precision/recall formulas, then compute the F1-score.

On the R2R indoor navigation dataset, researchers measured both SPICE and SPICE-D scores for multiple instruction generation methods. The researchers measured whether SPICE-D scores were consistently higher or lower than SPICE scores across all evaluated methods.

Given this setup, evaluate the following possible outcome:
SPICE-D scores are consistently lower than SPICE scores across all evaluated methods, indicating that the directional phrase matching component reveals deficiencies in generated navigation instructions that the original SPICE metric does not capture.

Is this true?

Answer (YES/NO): NO